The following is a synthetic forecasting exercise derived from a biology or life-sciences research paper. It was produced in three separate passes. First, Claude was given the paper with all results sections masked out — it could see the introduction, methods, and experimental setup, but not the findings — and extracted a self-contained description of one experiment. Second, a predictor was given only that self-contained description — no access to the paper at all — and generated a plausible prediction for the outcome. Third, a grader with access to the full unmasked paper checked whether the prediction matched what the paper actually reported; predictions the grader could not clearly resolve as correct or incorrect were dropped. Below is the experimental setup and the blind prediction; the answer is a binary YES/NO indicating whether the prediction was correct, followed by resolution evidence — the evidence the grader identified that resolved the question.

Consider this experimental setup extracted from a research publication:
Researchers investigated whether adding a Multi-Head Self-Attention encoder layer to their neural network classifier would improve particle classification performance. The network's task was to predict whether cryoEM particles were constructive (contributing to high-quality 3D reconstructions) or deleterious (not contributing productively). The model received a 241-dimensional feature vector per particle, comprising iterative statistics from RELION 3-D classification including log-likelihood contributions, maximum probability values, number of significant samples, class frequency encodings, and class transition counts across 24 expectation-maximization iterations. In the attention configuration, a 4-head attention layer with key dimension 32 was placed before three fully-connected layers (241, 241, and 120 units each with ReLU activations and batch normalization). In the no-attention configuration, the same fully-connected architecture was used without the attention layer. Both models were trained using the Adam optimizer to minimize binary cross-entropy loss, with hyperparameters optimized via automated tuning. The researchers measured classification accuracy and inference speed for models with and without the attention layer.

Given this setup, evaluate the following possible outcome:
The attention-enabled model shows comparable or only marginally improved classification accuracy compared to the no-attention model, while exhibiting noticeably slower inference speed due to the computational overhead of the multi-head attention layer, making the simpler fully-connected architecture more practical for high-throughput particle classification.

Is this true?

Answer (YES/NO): NO